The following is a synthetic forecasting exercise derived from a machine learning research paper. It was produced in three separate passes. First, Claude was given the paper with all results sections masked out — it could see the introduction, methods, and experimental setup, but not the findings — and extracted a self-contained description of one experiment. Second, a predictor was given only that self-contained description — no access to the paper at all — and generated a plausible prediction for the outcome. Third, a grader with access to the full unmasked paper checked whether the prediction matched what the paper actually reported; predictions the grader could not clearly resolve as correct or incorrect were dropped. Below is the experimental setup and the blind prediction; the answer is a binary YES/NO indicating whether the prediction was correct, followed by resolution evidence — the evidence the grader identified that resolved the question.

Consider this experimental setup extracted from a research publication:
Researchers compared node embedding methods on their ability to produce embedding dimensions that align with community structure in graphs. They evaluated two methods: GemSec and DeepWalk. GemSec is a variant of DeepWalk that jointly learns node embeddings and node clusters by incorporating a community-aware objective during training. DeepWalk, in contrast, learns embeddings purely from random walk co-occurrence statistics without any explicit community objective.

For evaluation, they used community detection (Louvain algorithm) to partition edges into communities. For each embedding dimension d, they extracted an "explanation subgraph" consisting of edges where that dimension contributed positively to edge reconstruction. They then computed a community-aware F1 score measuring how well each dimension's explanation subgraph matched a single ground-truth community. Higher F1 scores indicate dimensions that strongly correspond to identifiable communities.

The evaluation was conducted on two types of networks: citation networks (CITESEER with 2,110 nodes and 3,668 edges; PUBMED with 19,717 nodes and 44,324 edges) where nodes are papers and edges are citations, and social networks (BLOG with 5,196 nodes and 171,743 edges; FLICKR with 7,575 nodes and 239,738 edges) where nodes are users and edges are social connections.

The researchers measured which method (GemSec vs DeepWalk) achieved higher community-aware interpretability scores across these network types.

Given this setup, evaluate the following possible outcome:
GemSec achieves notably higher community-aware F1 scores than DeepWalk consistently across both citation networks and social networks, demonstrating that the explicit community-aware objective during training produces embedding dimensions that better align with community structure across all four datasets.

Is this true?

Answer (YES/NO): NO